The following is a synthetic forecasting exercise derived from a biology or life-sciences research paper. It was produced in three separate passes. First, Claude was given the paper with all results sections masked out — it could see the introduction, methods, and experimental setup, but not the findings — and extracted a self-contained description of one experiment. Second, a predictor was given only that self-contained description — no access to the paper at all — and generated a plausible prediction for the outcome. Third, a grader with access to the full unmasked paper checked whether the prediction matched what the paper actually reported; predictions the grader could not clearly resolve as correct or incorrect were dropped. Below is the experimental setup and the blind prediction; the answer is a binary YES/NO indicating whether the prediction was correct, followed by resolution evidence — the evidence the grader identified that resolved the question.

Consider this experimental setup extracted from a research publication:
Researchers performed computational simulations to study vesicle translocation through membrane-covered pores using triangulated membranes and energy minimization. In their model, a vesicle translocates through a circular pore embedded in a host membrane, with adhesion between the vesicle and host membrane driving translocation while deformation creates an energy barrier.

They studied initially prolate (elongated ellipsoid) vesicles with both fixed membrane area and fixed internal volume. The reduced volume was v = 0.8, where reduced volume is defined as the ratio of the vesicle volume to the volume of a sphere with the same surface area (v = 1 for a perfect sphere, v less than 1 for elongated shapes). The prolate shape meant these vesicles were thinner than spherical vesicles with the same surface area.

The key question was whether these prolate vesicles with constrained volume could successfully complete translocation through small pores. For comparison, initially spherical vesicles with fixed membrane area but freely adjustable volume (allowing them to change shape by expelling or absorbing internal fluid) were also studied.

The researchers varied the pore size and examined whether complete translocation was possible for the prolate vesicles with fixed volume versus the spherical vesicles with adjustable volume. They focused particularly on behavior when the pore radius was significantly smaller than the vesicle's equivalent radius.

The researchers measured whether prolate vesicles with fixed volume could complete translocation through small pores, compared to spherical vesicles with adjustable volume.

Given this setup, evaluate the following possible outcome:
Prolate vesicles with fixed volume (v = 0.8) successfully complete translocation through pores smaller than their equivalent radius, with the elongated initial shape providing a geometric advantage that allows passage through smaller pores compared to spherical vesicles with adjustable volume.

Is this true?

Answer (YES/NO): NO